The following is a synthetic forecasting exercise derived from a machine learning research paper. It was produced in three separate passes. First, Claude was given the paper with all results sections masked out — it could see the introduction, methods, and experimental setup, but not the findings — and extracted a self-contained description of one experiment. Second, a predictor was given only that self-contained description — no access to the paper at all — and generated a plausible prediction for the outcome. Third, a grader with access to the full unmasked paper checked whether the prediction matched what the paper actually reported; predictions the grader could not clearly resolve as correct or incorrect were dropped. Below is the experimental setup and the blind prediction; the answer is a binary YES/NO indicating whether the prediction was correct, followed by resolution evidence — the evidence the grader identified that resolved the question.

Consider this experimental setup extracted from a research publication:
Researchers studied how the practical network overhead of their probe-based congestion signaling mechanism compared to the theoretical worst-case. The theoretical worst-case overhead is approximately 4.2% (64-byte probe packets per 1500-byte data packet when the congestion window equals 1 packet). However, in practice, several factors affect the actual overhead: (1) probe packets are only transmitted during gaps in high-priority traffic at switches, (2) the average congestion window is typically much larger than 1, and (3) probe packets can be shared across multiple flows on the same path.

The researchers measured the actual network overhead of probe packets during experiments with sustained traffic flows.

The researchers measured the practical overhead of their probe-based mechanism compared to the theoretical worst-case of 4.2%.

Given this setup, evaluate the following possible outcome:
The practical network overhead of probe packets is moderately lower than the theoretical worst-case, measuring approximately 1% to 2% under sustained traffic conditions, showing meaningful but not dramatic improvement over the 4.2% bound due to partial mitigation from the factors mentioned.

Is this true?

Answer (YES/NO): NO